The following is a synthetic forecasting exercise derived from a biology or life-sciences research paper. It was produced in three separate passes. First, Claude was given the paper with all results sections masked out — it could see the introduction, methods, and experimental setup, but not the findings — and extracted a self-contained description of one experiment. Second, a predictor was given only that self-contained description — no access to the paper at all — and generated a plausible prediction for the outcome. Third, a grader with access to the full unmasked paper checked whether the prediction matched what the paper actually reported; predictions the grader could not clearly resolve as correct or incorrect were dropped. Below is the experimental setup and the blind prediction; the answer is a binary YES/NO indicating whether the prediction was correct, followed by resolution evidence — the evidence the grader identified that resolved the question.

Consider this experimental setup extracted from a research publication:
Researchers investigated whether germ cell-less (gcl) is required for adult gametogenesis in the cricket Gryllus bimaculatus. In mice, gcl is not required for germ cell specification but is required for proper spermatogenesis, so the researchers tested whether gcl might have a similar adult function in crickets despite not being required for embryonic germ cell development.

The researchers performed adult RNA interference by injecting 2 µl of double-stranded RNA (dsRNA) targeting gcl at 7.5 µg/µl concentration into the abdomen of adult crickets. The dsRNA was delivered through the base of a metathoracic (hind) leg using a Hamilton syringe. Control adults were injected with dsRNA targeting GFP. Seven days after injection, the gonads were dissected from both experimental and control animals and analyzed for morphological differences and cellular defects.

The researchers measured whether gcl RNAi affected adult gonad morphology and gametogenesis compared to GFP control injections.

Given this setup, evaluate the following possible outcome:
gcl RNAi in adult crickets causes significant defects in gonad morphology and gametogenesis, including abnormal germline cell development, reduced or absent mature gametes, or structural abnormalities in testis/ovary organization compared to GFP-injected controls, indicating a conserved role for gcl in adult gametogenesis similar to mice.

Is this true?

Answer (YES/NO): NO